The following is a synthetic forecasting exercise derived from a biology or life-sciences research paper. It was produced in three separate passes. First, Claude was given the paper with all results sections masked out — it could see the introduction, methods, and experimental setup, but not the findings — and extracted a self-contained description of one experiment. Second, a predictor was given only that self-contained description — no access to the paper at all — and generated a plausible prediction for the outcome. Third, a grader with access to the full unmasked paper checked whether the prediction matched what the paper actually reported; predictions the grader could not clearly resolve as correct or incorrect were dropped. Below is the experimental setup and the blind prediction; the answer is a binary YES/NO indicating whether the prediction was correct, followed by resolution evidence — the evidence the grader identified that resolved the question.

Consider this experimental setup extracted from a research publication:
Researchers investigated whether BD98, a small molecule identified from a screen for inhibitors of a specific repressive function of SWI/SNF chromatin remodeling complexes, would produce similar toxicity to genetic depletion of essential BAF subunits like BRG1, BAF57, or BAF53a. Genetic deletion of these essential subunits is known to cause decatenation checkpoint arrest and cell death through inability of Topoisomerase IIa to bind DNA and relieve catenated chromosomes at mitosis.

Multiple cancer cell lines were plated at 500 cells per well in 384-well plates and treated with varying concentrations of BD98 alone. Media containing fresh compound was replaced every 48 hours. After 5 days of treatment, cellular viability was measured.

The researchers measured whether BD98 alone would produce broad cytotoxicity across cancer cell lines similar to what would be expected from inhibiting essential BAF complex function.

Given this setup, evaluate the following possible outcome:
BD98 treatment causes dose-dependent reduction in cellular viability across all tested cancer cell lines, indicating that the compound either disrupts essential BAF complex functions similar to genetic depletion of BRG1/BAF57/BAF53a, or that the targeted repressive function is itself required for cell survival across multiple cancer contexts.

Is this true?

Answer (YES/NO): NO